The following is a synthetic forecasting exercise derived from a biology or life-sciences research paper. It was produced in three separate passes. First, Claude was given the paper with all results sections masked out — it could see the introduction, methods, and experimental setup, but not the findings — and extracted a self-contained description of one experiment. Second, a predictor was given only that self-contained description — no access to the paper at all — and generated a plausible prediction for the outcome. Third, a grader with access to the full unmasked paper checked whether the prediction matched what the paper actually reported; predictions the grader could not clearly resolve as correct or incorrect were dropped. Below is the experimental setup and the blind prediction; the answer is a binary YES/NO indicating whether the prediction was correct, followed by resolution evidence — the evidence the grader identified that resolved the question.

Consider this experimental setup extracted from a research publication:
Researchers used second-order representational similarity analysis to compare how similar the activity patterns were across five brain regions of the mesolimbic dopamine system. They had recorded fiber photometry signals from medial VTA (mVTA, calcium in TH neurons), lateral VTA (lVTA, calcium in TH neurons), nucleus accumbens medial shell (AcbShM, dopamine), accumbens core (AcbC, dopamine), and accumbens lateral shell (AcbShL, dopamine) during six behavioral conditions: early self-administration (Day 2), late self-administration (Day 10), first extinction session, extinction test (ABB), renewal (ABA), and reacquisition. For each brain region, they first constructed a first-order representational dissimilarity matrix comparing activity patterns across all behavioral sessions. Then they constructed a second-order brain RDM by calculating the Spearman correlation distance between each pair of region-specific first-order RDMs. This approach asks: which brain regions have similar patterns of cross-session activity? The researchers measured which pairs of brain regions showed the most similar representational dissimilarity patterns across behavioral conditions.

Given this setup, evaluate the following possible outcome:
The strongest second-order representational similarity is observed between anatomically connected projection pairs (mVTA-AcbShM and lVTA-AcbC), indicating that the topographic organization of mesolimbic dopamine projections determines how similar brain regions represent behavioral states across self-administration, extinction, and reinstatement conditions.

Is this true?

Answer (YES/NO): YES